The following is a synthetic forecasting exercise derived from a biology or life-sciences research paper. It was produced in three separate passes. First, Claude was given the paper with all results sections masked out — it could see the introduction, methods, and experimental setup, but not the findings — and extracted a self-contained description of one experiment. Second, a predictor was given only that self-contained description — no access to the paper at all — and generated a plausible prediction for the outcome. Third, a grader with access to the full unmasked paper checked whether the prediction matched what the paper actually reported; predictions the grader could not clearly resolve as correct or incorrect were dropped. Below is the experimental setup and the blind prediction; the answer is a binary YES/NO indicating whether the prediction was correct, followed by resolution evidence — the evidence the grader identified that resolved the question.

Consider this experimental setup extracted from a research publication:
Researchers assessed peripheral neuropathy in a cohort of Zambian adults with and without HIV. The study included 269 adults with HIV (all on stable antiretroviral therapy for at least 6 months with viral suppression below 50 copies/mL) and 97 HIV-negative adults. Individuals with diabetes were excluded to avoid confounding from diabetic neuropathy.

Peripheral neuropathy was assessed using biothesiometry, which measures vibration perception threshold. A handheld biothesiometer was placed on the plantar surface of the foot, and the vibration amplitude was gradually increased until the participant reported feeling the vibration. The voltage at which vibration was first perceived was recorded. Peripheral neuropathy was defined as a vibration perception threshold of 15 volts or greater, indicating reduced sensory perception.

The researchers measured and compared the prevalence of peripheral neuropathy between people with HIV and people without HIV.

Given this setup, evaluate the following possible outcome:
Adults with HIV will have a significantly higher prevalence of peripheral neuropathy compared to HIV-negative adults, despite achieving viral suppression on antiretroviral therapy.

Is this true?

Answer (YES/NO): YES